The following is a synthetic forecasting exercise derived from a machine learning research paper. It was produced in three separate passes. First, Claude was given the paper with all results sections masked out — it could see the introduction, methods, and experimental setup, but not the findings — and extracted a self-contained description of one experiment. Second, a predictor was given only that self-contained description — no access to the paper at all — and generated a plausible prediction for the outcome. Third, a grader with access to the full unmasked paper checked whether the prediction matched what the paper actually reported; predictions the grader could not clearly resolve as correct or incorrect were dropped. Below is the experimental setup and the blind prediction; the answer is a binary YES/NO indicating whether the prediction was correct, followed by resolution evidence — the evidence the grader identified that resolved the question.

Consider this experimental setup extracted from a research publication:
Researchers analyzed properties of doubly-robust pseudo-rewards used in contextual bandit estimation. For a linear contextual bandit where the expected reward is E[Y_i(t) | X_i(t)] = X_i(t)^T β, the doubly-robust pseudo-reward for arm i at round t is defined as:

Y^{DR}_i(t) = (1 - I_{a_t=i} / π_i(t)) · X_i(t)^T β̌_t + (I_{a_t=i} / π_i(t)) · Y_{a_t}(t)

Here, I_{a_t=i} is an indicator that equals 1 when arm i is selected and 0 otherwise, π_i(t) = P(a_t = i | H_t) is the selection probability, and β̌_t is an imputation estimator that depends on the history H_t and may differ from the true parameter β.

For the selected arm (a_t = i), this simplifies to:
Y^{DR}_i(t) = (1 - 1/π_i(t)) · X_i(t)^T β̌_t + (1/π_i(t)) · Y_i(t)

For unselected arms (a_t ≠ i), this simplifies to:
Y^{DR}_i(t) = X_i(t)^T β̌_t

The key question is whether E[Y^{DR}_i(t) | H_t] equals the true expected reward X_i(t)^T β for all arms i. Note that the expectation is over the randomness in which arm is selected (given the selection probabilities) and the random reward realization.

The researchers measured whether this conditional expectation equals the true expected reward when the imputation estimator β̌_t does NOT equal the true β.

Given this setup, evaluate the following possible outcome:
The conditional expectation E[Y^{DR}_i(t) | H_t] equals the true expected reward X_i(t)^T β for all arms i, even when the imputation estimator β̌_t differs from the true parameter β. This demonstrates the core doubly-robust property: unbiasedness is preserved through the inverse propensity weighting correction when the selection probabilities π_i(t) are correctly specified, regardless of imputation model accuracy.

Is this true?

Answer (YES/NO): YES